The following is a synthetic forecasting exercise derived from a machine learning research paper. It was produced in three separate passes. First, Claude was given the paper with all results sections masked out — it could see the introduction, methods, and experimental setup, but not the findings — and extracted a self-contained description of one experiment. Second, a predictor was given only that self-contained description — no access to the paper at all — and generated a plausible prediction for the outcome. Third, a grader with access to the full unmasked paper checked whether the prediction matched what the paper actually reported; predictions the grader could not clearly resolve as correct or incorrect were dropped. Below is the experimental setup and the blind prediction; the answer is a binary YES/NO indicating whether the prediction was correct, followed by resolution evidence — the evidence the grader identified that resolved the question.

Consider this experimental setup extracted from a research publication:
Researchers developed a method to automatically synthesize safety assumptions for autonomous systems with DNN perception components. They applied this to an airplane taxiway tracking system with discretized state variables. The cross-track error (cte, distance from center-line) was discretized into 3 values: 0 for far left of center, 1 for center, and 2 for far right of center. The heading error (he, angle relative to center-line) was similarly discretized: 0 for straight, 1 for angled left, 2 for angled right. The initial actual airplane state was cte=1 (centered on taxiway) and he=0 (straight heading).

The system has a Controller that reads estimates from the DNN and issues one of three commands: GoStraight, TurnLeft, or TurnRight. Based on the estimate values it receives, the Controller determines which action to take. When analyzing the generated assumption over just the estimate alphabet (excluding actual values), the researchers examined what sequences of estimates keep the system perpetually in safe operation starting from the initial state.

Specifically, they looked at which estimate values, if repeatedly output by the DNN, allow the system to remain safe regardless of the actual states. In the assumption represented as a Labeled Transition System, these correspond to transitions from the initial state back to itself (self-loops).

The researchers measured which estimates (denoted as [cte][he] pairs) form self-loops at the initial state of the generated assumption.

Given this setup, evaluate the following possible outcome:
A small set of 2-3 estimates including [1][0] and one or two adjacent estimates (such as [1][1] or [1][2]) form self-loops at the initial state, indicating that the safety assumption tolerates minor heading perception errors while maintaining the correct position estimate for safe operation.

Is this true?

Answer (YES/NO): NO